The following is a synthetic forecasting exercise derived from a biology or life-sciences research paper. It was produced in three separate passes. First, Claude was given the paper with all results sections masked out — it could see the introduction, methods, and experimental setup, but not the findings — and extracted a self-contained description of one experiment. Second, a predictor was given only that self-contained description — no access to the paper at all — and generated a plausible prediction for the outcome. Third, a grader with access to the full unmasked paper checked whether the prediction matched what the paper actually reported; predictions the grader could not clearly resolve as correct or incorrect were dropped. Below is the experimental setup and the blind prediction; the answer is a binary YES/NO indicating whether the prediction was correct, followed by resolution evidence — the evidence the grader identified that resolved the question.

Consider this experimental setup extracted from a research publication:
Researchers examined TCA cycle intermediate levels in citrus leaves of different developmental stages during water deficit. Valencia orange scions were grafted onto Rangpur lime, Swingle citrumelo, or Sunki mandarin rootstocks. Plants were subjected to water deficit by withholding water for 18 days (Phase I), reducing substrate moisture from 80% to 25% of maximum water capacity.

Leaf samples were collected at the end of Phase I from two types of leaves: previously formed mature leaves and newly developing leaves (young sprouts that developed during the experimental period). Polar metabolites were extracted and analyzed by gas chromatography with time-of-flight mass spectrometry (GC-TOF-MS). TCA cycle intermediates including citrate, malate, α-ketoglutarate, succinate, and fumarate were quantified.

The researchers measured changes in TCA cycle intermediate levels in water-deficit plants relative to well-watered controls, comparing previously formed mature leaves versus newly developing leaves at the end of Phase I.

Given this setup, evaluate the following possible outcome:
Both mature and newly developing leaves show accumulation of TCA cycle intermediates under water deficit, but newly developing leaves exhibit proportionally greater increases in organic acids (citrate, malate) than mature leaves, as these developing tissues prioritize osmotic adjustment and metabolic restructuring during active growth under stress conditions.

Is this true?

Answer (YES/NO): NO